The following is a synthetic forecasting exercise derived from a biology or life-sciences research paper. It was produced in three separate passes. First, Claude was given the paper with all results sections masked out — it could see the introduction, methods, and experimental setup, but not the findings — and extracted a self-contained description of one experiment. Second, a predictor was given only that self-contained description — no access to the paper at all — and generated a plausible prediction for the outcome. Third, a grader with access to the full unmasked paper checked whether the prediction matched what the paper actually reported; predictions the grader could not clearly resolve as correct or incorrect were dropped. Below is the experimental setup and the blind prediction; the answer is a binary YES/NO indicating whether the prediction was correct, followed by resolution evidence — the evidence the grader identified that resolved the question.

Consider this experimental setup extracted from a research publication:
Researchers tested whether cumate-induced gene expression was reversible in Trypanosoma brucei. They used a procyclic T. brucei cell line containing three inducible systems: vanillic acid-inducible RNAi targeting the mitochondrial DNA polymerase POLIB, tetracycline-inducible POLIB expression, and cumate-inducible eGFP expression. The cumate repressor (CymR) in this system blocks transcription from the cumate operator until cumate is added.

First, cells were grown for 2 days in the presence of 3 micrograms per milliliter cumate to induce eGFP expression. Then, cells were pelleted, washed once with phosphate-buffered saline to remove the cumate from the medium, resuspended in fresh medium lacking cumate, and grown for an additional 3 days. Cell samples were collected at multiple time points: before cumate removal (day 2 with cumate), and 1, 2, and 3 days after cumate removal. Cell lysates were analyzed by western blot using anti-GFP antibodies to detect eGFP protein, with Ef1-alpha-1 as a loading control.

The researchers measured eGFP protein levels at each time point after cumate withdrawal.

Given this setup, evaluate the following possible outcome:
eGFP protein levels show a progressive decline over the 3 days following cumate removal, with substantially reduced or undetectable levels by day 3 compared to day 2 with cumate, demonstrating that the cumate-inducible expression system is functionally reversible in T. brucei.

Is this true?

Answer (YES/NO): YES